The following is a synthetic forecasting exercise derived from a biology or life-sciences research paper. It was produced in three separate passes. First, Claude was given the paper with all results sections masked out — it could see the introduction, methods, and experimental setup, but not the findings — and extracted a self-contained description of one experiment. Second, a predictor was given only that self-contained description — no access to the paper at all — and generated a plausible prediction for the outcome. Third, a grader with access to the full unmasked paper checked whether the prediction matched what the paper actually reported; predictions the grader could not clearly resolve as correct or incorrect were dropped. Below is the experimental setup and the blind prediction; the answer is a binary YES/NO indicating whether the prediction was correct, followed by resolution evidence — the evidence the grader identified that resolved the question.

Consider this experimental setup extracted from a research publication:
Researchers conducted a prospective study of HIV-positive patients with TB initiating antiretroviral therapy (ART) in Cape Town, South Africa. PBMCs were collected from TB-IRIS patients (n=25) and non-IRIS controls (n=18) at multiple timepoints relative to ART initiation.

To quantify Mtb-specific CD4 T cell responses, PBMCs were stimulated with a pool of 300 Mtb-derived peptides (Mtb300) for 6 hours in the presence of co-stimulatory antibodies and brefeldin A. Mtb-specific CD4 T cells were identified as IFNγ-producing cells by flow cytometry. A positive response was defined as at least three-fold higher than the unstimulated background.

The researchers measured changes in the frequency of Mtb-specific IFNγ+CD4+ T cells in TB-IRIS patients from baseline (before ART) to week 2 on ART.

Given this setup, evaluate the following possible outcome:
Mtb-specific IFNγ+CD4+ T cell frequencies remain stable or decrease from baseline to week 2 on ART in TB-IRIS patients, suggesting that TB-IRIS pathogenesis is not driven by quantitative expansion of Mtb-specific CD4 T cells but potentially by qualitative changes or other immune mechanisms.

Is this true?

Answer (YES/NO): NO